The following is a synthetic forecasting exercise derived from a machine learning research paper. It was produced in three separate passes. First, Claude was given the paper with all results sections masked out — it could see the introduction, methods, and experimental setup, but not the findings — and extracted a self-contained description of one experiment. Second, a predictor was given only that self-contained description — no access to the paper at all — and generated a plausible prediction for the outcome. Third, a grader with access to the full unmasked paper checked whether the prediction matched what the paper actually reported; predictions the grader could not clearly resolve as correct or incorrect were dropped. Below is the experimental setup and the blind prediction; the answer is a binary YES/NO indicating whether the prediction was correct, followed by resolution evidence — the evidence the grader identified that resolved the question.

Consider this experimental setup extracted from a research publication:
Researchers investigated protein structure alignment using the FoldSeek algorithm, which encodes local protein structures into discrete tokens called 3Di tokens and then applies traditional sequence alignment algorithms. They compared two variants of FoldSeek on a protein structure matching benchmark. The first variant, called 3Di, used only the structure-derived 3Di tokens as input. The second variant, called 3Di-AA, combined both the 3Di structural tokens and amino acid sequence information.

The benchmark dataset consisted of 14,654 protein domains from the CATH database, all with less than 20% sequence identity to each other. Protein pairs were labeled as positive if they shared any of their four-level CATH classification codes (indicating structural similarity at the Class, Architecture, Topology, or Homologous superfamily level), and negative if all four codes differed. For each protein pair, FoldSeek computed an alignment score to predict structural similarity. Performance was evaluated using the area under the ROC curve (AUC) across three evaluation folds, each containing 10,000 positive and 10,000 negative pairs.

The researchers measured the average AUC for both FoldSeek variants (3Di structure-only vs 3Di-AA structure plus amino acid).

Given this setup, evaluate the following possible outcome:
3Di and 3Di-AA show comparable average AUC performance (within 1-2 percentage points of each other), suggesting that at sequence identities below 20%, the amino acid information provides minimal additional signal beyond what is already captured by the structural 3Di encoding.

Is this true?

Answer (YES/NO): NO